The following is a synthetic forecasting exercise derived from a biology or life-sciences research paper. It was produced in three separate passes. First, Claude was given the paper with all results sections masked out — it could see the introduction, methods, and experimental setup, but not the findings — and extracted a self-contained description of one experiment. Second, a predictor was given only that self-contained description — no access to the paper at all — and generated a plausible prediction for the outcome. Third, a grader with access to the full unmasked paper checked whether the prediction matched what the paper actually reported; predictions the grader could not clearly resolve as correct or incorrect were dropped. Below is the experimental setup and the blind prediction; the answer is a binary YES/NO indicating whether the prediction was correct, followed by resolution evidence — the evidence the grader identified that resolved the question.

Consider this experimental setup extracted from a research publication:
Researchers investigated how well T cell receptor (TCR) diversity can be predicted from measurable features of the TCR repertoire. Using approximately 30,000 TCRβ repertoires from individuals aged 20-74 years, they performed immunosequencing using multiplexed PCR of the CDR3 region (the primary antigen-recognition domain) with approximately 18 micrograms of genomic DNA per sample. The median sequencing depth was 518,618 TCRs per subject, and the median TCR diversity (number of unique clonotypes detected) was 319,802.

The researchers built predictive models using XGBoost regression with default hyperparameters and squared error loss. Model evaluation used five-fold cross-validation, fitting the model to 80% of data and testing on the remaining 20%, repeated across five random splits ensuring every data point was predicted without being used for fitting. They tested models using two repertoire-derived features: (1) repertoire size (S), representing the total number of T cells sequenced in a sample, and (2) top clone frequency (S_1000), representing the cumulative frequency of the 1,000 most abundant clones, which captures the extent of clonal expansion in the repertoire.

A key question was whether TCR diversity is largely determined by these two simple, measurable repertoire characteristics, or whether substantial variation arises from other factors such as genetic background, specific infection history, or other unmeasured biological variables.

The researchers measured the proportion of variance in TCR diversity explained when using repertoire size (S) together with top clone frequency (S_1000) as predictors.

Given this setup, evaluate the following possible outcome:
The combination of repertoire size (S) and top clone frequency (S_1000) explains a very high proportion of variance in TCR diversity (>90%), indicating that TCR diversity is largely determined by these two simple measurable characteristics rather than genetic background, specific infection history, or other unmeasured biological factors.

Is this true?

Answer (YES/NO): YES